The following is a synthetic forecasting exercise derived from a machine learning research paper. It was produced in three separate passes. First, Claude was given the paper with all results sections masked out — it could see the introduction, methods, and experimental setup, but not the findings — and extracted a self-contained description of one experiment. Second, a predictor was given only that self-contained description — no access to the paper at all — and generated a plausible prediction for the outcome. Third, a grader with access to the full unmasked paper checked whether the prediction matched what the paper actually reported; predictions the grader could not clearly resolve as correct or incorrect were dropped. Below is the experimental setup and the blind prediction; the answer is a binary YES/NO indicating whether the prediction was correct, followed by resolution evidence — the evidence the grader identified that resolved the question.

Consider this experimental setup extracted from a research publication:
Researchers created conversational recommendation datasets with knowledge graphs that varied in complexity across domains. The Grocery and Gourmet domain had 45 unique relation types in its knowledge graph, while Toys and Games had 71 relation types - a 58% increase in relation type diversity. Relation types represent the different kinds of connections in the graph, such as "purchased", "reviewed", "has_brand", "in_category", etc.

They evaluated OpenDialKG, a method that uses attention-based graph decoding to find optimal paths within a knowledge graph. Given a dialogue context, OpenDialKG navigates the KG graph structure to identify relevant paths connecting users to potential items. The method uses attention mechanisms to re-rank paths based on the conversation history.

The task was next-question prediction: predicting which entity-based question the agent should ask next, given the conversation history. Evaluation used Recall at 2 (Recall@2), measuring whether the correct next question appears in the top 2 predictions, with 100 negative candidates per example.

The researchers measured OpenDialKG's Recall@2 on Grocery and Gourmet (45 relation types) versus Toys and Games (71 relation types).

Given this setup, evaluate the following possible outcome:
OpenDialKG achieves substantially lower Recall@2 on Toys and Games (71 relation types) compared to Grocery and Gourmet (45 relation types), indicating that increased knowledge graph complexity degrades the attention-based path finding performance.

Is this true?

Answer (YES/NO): YES